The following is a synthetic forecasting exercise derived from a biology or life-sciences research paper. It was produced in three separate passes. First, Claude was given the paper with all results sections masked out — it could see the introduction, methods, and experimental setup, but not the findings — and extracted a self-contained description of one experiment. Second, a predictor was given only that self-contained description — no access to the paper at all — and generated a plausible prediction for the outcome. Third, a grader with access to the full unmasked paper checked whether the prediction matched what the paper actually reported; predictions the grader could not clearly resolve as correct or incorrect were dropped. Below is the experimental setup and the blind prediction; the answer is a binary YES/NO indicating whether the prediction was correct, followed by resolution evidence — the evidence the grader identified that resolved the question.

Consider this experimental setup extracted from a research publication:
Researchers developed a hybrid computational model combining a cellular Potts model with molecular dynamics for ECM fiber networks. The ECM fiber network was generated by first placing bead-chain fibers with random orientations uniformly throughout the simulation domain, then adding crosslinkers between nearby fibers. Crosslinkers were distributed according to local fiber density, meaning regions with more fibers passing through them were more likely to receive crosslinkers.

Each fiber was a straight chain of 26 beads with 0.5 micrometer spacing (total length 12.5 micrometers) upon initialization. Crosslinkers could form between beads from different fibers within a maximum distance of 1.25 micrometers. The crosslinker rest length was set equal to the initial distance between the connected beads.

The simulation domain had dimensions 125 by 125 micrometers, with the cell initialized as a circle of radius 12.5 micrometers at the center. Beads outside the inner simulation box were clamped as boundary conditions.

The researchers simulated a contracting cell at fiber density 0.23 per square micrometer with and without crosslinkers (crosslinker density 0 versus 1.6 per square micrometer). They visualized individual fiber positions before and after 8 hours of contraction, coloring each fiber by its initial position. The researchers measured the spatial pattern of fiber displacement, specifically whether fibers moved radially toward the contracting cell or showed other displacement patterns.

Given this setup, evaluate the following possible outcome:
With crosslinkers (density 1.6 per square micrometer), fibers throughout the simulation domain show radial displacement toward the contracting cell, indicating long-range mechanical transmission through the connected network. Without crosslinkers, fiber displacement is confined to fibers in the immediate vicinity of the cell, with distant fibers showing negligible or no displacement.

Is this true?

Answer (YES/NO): YES